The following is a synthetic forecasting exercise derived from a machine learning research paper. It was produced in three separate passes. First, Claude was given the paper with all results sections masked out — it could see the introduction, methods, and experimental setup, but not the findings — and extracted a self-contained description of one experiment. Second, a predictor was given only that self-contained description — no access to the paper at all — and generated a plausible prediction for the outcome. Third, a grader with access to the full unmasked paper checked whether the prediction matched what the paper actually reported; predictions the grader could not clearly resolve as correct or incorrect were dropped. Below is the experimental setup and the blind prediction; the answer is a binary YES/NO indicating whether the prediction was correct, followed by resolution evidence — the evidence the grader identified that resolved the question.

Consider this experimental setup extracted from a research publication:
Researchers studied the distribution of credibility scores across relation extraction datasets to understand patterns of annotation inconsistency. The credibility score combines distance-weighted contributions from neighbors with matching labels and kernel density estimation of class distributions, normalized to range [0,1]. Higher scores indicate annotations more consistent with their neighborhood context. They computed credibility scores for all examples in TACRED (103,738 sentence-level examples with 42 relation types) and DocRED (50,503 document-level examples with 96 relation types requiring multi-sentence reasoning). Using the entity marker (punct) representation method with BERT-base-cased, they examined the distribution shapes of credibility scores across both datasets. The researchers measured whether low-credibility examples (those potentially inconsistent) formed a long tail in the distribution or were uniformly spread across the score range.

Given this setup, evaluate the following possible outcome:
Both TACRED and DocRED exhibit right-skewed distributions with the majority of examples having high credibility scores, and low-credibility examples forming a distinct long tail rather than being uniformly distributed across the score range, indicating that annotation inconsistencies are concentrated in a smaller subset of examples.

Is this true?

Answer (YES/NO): YES